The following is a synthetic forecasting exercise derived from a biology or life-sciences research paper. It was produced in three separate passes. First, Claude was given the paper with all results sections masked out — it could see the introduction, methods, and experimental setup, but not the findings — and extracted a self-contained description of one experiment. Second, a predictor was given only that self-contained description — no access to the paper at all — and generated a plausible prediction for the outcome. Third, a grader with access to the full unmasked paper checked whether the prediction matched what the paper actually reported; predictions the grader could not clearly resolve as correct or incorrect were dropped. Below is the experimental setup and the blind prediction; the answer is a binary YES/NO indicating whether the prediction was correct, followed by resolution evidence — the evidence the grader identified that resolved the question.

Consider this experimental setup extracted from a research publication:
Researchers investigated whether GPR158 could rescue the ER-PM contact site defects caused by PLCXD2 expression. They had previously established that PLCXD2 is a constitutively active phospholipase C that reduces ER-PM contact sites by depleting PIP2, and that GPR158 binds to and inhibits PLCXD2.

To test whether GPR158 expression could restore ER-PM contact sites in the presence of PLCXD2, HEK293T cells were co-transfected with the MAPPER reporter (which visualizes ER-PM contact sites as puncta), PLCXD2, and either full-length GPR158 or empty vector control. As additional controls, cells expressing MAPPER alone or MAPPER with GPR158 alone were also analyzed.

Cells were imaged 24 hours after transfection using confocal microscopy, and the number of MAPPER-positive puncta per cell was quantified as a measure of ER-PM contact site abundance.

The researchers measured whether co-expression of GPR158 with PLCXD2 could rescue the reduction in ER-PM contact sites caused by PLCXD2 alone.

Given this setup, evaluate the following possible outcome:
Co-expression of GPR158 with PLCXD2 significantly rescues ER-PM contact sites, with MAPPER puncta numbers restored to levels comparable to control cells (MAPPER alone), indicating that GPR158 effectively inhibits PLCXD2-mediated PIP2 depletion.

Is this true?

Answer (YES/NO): YES